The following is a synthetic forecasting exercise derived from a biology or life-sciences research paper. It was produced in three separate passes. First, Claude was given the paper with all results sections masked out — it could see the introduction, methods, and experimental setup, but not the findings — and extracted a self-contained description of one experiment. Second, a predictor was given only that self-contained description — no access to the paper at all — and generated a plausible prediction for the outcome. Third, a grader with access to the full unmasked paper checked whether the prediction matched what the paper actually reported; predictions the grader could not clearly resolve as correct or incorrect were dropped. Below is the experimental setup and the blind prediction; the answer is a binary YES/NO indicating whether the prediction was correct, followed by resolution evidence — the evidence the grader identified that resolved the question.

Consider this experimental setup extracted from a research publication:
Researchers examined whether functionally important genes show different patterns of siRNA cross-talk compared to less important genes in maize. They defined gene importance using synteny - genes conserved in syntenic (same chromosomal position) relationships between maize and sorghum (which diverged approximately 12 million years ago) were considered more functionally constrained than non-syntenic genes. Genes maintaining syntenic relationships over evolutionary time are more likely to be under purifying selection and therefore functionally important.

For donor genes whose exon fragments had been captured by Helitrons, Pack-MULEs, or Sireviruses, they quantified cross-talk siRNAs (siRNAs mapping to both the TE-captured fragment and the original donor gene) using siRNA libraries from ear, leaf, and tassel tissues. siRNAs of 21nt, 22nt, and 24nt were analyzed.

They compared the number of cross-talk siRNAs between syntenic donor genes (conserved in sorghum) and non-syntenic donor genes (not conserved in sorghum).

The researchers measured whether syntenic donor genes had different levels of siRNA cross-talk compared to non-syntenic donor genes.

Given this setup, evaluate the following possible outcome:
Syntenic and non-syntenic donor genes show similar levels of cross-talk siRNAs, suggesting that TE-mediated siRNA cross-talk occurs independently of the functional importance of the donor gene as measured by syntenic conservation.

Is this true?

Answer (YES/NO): NO